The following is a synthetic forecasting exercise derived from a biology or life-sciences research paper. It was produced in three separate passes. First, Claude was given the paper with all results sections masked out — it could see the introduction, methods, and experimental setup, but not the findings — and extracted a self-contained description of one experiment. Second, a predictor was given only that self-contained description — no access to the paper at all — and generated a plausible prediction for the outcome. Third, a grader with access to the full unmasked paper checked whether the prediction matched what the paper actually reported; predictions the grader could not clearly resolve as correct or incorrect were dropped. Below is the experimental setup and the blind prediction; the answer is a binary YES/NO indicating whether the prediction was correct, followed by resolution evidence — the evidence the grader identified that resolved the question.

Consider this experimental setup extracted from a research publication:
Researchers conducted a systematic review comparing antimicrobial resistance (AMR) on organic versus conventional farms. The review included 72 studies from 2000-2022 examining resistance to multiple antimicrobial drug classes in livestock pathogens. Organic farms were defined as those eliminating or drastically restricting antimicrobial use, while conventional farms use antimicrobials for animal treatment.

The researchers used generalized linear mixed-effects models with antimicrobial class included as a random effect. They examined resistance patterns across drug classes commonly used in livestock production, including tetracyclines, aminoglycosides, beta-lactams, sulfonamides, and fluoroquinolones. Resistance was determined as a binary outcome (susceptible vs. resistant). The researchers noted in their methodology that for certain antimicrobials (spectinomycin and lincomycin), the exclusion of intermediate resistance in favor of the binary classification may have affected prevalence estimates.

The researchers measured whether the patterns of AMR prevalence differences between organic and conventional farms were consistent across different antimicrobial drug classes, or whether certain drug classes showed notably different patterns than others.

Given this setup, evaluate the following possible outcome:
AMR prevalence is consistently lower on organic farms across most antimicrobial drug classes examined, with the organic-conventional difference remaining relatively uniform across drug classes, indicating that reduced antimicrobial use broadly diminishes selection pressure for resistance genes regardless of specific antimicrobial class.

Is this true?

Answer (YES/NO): NO